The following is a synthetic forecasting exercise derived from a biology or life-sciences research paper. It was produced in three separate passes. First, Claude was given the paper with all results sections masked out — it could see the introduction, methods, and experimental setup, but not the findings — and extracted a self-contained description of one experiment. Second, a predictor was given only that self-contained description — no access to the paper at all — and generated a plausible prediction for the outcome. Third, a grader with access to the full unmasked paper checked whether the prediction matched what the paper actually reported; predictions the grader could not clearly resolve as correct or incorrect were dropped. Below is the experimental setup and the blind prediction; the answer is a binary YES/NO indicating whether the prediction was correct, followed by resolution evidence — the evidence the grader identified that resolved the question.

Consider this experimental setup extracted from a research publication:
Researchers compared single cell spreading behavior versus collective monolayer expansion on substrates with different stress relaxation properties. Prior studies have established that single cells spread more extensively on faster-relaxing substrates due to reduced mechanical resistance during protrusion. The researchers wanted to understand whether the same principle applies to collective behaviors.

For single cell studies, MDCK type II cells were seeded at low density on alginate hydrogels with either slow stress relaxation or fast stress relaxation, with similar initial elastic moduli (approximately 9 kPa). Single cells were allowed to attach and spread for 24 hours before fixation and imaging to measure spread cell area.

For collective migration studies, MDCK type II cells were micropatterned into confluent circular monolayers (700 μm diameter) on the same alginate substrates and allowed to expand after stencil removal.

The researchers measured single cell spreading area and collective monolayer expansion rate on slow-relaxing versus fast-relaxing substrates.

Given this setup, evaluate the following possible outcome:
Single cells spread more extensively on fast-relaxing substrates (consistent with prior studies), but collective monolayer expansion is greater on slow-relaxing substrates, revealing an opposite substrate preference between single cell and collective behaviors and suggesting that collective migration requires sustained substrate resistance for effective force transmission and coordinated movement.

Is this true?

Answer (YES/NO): YES